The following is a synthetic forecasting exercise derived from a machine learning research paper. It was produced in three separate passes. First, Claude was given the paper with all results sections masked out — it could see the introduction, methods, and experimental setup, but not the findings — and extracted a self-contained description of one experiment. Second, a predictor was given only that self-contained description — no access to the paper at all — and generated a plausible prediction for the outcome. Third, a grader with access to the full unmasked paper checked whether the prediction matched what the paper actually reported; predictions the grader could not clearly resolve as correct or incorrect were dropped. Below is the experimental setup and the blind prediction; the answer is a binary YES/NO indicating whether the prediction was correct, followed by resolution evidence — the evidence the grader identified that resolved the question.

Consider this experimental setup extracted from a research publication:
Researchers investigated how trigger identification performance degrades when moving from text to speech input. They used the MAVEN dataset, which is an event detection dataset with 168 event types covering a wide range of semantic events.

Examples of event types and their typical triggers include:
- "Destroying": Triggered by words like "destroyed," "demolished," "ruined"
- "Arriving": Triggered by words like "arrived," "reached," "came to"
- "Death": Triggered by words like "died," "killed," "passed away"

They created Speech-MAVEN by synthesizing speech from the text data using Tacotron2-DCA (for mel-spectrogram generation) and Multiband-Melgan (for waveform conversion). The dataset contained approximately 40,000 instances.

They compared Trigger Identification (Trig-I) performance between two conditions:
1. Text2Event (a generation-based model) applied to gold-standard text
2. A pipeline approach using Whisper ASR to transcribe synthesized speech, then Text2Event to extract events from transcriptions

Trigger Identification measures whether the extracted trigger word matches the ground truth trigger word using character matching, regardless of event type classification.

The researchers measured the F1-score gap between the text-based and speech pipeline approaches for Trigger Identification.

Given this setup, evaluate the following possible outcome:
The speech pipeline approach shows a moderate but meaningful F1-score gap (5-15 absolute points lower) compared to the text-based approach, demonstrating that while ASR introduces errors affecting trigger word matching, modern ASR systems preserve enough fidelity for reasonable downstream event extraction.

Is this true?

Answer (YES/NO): NO